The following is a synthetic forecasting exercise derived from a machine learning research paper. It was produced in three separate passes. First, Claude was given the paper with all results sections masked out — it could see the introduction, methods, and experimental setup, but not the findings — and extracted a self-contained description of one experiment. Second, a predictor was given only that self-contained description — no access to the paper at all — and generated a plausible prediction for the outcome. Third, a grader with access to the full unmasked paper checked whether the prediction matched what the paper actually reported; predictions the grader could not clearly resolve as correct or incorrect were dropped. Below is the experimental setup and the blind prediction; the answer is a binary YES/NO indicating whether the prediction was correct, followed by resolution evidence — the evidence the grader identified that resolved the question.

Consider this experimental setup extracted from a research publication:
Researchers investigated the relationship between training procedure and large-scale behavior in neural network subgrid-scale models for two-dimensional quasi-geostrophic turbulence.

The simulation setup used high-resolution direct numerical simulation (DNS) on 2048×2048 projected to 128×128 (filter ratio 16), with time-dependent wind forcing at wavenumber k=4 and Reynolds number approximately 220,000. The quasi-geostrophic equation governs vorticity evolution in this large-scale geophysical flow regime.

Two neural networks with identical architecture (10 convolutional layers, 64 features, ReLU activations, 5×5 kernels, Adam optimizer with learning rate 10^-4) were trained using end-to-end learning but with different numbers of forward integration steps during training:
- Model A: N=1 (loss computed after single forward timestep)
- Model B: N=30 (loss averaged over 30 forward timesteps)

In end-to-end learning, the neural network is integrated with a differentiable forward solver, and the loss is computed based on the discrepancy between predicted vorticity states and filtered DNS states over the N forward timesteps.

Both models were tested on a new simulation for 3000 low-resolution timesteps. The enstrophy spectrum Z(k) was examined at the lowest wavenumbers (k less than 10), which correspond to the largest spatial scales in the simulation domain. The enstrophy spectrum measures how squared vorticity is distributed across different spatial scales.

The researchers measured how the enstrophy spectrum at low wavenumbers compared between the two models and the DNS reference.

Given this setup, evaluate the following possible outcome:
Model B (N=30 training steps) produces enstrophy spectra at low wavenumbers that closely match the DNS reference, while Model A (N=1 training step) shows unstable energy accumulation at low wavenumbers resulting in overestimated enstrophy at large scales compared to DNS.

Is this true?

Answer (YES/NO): NO